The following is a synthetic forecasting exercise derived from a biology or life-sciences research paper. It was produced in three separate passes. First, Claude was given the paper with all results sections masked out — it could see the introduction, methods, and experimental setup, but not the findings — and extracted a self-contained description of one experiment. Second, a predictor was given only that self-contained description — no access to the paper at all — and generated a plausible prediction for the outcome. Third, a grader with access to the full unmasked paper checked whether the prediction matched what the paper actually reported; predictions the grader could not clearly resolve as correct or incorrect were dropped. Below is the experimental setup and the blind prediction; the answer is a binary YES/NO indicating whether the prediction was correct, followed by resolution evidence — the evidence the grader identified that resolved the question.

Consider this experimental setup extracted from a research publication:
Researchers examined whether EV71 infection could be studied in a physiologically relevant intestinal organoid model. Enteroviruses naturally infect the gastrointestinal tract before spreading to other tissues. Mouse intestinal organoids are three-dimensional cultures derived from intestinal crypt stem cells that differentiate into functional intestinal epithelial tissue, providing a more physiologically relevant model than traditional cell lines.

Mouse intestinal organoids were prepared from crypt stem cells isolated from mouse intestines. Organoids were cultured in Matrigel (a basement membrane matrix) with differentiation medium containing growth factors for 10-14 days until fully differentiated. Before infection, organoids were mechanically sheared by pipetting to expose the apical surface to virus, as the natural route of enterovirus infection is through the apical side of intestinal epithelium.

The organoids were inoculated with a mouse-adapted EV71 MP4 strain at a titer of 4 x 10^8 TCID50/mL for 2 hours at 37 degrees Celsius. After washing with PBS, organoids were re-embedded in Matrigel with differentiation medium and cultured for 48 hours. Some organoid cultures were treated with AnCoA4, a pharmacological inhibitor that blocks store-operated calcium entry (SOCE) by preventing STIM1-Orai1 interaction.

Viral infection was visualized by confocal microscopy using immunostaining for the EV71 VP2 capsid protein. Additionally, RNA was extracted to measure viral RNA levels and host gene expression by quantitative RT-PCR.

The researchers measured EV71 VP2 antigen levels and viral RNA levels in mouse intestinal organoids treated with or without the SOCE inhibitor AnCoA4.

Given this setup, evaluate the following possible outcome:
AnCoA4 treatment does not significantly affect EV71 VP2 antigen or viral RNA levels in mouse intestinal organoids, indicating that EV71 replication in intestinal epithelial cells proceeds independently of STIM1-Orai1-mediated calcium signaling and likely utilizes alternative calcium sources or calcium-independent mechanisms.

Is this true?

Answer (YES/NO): NO